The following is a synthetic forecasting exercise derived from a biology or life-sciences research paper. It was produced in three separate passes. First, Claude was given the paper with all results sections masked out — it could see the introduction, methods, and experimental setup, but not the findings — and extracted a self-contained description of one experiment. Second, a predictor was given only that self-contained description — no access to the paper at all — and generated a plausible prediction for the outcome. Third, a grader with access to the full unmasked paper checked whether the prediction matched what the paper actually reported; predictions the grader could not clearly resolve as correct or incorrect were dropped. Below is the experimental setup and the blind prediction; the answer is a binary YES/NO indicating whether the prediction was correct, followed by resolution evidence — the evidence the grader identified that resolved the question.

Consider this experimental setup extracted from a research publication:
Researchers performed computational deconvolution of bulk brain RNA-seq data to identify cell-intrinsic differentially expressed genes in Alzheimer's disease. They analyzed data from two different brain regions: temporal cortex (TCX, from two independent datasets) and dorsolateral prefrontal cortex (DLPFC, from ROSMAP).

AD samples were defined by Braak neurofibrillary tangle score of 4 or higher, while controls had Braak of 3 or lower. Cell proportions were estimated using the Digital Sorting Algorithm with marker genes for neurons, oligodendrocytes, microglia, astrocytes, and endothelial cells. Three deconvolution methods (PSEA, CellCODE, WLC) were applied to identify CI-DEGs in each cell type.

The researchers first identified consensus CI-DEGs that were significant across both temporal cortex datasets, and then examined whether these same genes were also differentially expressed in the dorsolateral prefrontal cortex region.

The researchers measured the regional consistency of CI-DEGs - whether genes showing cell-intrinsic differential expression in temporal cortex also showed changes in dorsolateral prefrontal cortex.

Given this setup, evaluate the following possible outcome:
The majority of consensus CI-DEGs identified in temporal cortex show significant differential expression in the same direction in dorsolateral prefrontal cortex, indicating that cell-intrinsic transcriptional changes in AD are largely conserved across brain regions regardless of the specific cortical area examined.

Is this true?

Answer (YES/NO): NO